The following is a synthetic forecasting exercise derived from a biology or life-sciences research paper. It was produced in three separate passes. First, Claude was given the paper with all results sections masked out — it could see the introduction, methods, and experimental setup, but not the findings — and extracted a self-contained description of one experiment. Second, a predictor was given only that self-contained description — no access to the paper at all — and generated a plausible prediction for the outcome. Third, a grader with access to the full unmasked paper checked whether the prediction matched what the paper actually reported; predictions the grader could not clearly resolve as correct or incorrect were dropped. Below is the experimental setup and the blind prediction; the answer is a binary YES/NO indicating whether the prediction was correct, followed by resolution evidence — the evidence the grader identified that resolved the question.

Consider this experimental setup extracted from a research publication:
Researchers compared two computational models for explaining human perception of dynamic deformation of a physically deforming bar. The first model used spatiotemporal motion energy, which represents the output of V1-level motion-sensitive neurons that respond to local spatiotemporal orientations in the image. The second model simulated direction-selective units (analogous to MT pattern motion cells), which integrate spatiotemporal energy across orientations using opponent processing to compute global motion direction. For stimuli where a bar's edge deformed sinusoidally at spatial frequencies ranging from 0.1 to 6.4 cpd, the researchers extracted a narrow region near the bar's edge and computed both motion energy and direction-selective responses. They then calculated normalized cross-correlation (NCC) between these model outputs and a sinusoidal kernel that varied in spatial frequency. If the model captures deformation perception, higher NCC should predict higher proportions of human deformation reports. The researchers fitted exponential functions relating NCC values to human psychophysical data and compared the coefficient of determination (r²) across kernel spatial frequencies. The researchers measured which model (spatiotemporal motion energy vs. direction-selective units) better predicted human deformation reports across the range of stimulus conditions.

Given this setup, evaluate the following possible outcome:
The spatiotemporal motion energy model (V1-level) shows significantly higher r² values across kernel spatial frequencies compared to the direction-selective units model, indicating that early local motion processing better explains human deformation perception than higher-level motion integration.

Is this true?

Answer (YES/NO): NO